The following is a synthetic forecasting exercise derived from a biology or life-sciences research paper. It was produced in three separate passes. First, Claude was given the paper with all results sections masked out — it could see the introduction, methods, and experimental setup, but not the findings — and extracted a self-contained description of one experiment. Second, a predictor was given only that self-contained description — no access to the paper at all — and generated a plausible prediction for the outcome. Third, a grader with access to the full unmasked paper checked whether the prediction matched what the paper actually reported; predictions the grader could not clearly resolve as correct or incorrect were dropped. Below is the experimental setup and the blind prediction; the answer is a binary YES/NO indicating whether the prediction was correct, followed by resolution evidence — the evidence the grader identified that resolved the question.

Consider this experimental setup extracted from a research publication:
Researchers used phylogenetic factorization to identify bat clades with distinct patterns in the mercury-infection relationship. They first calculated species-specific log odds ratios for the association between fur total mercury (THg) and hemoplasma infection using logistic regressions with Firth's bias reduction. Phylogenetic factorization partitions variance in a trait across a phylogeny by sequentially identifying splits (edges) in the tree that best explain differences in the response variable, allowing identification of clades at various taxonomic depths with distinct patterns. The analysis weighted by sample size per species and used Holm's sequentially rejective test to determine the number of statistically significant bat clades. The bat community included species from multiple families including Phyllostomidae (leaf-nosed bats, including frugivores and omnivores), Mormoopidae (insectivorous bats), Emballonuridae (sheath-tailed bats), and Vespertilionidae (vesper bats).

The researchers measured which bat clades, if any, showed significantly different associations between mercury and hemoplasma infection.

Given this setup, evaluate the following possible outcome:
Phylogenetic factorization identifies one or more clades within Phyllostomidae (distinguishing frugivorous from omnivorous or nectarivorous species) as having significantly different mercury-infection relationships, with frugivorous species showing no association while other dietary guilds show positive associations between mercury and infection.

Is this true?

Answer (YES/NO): NO